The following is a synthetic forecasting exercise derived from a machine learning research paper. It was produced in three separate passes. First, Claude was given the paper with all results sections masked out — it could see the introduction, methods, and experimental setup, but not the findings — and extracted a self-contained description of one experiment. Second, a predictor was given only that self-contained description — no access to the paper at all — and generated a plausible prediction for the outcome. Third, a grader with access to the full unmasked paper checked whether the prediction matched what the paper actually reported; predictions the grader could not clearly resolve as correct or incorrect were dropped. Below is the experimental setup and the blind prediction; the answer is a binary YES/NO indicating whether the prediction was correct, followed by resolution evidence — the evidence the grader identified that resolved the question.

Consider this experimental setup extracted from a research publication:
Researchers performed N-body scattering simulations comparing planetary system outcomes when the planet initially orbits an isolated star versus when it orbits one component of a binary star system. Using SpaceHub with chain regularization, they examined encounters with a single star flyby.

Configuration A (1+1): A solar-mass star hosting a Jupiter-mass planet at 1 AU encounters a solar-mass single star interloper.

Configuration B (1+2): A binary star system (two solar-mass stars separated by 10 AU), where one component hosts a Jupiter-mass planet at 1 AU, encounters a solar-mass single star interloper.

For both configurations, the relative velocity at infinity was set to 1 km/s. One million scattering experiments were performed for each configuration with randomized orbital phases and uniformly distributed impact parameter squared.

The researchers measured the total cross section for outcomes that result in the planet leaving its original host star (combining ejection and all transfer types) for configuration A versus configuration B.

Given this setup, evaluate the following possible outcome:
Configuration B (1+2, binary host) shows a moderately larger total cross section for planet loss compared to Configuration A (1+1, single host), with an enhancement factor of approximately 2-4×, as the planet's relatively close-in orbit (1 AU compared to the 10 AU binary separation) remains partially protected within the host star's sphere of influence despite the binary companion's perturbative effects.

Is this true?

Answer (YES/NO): NO